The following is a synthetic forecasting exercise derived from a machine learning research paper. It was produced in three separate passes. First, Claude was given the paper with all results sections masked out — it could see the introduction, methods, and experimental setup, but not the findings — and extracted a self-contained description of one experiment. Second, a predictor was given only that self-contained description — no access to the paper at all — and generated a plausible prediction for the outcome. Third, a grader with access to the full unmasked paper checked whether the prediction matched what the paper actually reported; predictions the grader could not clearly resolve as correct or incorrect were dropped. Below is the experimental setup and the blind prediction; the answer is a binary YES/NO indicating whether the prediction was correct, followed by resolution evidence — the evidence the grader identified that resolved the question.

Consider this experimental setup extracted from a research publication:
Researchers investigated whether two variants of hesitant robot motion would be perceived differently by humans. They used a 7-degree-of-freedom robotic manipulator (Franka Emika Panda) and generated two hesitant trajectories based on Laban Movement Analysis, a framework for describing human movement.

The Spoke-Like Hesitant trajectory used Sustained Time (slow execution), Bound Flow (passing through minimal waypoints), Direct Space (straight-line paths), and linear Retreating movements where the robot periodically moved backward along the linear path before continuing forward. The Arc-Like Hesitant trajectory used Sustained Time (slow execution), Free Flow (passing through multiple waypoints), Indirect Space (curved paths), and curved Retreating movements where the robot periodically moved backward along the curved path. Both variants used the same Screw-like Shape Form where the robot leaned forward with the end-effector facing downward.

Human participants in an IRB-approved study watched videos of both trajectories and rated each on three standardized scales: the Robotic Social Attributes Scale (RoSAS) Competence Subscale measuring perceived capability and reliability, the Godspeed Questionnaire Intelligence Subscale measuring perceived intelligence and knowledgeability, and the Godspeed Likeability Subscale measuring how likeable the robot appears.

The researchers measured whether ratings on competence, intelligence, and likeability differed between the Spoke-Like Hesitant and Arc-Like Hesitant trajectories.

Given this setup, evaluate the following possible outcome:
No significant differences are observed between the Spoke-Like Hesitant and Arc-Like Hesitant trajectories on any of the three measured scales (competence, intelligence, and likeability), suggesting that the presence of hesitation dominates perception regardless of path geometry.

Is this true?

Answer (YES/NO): YES